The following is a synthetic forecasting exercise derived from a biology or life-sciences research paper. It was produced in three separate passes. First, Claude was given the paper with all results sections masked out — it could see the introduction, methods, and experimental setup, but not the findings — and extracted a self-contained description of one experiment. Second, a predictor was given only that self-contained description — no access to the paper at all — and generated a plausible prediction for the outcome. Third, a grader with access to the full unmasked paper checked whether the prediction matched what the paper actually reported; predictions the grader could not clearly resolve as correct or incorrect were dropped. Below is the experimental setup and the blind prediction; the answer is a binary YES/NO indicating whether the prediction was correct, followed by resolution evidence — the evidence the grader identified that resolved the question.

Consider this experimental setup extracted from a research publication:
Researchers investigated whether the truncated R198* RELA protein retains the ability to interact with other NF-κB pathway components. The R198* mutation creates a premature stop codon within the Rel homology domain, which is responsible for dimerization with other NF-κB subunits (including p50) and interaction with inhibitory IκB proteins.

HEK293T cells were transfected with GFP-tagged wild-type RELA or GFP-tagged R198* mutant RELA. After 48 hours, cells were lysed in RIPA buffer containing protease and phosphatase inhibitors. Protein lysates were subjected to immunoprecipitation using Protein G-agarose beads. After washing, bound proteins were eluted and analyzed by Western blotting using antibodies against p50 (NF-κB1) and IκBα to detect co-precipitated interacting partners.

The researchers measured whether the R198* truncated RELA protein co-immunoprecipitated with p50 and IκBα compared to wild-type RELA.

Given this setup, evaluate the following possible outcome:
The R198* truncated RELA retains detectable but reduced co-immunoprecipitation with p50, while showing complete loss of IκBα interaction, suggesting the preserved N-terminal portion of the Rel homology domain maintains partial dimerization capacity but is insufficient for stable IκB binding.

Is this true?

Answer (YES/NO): NO